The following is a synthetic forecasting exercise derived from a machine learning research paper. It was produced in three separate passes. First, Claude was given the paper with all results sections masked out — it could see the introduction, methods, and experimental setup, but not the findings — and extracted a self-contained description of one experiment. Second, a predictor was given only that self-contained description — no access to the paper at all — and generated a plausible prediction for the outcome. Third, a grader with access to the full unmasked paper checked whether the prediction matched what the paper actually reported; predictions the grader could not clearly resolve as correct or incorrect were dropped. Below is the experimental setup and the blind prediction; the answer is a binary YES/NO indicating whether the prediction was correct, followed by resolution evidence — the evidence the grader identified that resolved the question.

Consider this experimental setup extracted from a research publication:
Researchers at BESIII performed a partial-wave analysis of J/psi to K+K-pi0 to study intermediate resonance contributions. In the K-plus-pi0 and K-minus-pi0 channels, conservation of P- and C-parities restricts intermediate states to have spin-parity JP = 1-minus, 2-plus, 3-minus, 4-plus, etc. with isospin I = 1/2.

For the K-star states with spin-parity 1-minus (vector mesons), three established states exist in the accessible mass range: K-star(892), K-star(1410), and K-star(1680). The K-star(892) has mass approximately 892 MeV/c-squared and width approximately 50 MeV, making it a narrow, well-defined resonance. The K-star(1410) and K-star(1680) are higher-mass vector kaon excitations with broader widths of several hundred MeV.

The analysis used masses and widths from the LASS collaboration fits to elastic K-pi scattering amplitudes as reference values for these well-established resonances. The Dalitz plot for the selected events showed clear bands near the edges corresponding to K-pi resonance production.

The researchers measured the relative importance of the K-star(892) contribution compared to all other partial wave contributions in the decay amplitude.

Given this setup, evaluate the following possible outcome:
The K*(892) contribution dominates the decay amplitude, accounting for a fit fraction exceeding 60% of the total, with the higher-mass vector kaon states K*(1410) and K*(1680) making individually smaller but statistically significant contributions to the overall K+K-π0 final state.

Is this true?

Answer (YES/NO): YES